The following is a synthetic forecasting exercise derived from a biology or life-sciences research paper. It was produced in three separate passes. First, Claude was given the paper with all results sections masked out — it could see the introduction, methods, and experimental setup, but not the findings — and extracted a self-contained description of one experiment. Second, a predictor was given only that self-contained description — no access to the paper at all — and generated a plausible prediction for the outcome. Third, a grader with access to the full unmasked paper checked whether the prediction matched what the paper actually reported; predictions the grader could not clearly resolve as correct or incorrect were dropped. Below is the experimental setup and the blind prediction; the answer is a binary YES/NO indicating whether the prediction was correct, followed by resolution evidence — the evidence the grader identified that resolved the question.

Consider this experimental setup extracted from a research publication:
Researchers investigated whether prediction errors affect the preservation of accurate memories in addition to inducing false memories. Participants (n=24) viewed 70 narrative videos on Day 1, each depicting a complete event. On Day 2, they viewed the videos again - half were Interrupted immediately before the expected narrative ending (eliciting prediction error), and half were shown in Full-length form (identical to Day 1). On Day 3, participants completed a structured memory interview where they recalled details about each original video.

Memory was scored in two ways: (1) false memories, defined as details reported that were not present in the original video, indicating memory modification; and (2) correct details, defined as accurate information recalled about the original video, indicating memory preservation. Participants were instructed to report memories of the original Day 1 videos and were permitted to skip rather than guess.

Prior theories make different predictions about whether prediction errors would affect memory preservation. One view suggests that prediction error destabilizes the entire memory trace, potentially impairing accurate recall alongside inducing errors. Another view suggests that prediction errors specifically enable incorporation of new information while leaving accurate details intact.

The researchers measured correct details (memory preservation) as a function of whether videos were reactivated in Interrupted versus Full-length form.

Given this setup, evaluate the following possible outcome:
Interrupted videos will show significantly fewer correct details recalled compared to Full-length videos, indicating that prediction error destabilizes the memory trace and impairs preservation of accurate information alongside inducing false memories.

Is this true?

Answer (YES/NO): NO